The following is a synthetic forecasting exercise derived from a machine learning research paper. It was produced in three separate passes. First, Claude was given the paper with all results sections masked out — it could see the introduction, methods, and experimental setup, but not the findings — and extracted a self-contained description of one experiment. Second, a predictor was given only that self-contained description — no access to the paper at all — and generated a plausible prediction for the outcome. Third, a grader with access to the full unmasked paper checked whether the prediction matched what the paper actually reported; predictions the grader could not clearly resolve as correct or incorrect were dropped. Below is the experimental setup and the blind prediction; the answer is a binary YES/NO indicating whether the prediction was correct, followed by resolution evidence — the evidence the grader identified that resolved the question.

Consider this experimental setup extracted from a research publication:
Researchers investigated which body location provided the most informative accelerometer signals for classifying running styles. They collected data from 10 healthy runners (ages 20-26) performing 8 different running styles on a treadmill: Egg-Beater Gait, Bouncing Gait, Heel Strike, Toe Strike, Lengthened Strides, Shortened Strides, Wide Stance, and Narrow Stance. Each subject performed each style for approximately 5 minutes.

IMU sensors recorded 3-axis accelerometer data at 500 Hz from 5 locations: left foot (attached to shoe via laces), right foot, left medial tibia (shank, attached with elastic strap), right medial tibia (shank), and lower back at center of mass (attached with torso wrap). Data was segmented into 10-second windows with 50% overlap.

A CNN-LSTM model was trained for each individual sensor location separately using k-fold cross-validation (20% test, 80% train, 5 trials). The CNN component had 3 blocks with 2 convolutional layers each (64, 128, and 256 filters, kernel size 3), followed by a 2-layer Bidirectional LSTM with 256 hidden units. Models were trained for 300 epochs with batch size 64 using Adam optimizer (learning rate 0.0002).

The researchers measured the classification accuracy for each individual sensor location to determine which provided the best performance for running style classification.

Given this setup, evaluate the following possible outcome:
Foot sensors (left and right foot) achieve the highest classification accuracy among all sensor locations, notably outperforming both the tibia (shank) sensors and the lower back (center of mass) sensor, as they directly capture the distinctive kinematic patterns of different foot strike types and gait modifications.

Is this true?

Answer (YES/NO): NO